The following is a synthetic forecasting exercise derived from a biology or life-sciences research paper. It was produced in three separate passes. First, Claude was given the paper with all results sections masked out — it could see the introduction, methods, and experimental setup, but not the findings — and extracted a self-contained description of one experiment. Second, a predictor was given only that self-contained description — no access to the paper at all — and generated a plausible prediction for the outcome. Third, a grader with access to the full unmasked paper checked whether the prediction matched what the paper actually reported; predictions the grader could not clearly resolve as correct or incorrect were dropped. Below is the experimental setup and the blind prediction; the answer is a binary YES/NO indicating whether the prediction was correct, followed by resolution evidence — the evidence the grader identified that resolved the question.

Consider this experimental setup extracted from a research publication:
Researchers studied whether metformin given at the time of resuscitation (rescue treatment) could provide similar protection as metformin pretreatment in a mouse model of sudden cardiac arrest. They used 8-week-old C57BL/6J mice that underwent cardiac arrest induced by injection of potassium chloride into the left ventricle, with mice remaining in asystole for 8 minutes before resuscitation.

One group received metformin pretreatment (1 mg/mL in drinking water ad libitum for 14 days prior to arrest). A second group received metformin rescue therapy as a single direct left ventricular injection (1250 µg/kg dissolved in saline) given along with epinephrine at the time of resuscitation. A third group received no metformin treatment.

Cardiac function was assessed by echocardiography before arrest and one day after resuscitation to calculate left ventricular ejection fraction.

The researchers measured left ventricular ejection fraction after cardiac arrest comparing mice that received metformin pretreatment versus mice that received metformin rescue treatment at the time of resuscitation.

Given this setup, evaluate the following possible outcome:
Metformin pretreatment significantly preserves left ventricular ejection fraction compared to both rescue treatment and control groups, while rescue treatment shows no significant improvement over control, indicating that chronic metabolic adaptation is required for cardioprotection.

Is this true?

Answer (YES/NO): YES